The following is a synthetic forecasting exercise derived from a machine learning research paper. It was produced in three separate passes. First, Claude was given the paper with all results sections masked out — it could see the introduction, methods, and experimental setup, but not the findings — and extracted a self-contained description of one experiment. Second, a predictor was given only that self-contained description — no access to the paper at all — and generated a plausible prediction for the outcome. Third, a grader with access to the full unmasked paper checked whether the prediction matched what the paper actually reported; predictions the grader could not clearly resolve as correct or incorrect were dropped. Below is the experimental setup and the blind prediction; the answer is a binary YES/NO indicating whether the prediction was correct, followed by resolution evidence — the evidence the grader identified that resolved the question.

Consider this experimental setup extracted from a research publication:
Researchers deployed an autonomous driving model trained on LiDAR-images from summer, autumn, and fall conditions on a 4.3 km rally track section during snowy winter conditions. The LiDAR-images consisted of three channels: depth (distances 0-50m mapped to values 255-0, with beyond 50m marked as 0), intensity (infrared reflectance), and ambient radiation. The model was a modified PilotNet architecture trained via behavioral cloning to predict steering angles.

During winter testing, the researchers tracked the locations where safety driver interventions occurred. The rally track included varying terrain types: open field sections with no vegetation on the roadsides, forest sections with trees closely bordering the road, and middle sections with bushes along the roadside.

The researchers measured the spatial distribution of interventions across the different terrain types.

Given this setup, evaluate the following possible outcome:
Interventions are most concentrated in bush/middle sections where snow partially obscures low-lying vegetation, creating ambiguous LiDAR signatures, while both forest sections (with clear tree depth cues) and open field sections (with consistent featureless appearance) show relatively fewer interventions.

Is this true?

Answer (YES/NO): NO